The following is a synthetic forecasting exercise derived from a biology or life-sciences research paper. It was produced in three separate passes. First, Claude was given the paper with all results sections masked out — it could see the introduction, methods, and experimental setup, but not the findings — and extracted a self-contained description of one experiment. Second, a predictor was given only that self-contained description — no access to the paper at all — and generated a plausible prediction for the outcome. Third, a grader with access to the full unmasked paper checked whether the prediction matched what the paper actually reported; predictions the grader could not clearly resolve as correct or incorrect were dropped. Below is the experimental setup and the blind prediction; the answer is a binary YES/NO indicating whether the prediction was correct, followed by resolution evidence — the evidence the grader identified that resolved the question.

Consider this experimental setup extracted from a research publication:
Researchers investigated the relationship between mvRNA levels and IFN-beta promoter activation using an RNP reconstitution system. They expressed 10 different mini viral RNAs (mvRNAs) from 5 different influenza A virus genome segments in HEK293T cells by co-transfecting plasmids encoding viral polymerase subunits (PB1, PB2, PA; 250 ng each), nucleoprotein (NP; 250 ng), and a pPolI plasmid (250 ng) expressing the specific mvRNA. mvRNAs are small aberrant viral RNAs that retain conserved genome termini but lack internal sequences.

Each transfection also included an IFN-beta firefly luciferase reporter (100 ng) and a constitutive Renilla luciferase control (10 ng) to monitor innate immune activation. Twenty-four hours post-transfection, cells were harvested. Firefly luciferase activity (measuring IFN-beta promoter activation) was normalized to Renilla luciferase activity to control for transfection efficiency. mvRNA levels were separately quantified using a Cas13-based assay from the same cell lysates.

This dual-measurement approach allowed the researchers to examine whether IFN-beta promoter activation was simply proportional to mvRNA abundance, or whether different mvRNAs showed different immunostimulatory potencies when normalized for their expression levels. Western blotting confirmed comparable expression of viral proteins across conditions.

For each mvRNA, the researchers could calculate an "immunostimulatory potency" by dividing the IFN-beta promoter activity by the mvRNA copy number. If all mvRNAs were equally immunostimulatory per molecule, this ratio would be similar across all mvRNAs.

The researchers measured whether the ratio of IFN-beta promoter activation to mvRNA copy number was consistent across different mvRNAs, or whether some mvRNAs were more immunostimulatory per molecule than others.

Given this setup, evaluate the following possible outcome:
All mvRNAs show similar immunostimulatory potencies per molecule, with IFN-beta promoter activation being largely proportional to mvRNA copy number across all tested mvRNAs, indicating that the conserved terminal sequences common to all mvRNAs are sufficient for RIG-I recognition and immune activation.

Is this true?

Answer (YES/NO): NO